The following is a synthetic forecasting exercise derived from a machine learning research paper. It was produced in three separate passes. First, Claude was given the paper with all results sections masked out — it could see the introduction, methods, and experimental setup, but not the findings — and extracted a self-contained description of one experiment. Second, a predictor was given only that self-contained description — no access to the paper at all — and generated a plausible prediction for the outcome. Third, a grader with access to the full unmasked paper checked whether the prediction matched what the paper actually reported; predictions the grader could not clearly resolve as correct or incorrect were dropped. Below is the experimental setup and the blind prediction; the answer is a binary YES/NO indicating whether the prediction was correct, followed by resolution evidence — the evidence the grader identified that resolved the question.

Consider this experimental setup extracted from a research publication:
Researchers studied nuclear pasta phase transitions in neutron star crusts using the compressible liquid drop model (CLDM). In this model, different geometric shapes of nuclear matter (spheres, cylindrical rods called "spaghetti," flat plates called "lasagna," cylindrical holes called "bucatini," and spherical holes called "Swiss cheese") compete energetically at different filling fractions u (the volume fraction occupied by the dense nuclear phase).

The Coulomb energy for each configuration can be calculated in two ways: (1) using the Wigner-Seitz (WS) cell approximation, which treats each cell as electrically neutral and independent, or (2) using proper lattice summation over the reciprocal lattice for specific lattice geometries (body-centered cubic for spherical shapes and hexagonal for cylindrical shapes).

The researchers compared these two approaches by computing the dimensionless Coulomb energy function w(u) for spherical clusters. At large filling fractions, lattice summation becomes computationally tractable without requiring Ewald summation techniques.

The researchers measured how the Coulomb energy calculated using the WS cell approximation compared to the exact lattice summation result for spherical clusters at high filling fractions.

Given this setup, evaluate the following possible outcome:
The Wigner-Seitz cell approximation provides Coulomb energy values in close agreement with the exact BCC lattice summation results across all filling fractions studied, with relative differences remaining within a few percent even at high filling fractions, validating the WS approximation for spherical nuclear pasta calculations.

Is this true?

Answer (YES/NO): NO